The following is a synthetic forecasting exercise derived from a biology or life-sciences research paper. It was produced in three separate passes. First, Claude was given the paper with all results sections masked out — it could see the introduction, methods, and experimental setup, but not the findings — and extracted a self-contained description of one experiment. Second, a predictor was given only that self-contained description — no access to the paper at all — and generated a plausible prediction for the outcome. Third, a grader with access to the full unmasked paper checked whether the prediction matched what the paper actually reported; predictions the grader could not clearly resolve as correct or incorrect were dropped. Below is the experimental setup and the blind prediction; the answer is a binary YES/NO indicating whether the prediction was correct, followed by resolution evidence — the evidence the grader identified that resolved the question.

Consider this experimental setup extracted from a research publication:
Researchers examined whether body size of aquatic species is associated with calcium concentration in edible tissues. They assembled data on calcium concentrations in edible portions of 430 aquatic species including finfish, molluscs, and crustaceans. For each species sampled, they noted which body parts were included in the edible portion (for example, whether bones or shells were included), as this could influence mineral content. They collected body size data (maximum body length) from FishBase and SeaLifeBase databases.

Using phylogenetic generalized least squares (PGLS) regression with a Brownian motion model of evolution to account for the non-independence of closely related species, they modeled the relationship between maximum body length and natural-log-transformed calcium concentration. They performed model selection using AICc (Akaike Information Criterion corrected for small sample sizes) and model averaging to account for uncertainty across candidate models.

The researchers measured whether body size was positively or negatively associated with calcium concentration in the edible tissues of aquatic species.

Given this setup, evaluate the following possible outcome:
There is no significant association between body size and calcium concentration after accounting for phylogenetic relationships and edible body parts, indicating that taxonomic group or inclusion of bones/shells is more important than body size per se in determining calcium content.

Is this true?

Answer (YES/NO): NO